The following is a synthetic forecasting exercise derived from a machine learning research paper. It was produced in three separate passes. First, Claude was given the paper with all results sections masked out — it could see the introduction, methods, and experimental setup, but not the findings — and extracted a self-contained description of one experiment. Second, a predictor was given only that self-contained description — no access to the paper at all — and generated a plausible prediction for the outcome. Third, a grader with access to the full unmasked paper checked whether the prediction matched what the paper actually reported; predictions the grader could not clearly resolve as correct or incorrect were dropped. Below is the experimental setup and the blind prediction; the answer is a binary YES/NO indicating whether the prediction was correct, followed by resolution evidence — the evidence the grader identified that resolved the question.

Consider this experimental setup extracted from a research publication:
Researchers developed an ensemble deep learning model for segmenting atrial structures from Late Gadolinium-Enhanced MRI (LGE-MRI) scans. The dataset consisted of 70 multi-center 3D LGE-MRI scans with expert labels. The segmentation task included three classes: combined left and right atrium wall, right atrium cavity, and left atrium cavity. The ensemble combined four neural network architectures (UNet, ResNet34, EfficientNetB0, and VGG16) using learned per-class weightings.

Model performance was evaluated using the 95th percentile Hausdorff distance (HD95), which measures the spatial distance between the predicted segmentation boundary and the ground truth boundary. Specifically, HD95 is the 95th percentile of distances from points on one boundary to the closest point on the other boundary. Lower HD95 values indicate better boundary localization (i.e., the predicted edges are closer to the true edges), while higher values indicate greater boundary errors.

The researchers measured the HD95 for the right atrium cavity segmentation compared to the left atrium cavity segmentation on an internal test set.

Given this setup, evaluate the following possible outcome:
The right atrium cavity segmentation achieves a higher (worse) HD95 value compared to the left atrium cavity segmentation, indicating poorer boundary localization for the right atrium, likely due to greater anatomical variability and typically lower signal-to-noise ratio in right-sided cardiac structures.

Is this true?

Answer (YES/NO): YES